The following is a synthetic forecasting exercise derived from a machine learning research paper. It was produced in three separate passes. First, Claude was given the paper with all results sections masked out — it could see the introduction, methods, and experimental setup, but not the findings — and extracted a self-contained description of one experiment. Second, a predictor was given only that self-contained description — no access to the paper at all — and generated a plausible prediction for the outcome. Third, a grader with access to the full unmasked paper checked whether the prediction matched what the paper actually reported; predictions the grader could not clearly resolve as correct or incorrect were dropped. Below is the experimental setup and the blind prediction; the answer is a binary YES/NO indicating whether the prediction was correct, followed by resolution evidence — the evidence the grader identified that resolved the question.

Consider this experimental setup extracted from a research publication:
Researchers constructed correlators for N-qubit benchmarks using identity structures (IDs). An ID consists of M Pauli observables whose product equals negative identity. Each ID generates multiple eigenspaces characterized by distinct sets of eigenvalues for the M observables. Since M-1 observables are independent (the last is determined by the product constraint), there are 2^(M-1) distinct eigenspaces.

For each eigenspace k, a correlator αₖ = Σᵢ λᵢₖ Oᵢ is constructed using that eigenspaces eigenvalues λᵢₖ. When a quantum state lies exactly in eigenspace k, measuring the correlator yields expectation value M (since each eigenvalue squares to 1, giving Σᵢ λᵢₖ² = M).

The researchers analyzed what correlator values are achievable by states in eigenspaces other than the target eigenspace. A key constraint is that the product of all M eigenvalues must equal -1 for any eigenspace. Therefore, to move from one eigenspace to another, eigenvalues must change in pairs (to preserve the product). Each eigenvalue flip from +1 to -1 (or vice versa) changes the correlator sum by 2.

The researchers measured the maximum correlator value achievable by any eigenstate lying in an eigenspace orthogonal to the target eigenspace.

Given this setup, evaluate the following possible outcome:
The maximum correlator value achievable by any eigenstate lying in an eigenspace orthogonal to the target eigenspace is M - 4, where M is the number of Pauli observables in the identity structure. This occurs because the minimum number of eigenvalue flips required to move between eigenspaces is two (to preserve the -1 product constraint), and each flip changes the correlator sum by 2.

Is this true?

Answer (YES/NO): YES